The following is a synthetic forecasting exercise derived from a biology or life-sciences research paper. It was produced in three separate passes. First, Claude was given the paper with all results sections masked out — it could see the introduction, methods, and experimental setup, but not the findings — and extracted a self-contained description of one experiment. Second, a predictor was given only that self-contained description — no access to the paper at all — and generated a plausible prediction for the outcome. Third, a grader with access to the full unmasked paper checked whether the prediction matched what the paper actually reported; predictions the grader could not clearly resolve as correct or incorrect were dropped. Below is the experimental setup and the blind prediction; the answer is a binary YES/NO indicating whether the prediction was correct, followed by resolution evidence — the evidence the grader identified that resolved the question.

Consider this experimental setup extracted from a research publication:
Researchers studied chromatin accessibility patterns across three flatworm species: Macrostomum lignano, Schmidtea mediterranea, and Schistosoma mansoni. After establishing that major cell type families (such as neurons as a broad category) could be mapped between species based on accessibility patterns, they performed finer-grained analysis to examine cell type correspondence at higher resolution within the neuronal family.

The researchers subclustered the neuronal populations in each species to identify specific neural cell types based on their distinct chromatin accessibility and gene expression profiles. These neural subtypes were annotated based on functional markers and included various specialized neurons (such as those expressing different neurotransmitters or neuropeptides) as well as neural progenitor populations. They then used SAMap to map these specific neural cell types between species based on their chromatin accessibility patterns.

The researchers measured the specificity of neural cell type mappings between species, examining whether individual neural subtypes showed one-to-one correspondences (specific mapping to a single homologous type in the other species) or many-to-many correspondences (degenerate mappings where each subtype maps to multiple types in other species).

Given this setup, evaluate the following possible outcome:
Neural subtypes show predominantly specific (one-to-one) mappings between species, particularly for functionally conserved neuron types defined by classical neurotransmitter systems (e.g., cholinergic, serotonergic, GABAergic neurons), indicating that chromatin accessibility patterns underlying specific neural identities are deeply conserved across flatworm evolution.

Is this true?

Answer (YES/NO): NO